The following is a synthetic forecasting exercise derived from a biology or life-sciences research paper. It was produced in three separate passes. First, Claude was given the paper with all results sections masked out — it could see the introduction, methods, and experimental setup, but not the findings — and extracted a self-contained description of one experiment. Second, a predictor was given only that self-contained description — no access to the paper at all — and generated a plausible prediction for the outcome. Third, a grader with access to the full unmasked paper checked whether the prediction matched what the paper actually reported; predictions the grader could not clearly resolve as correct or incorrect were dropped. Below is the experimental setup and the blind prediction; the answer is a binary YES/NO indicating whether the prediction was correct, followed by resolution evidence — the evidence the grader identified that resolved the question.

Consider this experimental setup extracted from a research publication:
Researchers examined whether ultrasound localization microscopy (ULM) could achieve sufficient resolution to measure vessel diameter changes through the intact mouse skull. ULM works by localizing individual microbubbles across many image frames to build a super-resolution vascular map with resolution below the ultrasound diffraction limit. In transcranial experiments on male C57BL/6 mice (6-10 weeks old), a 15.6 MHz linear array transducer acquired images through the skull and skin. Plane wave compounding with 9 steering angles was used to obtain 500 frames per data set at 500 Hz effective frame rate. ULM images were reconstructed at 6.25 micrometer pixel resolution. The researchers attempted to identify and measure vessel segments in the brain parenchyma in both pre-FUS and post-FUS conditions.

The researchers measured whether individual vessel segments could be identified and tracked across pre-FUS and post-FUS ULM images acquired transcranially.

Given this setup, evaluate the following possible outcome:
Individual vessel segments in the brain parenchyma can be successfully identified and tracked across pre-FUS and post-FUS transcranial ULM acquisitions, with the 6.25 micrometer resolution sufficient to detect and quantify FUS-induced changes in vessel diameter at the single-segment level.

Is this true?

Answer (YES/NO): NO